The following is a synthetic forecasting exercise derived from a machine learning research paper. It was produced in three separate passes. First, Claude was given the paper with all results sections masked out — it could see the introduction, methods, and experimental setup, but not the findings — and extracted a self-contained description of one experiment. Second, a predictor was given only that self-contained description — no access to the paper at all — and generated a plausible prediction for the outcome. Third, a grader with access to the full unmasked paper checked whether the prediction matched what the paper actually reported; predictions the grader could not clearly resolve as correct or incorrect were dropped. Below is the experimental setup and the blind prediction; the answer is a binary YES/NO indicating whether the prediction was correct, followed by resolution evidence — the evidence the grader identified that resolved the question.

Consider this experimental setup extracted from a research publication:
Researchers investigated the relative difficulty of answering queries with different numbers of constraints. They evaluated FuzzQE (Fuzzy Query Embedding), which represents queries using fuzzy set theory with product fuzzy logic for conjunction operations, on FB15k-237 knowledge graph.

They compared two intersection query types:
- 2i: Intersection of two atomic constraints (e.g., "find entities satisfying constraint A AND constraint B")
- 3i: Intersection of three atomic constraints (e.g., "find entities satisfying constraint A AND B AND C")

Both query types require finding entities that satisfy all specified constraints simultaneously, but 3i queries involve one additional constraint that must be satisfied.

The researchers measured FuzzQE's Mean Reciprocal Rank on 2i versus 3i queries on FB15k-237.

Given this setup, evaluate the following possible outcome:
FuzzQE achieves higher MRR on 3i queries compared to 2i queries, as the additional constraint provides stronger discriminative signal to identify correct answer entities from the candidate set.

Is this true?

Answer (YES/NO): YES